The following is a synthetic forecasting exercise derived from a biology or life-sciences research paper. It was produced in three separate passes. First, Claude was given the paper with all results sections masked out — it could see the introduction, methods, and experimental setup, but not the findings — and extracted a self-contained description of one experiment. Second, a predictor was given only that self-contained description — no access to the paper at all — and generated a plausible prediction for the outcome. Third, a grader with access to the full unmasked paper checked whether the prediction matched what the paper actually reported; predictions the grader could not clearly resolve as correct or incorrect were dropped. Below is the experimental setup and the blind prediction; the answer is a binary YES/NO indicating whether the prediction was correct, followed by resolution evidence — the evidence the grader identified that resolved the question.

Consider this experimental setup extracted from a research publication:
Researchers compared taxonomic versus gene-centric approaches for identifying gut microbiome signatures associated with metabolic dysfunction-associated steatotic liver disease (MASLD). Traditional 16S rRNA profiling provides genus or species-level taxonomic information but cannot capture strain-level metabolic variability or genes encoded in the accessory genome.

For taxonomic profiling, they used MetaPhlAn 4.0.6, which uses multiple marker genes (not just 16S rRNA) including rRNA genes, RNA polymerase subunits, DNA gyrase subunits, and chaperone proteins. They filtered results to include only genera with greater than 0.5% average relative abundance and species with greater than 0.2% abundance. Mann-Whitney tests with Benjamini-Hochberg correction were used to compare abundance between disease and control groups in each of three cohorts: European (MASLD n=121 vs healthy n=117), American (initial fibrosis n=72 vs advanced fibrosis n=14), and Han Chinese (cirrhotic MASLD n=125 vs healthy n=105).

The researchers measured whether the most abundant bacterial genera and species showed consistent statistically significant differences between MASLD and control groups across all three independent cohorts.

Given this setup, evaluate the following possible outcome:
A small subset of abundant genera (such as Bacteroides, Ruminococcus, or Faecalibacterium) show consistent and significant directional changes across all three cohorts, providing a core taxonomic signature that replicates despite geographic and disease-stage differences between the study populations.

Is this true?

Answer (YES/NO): NO